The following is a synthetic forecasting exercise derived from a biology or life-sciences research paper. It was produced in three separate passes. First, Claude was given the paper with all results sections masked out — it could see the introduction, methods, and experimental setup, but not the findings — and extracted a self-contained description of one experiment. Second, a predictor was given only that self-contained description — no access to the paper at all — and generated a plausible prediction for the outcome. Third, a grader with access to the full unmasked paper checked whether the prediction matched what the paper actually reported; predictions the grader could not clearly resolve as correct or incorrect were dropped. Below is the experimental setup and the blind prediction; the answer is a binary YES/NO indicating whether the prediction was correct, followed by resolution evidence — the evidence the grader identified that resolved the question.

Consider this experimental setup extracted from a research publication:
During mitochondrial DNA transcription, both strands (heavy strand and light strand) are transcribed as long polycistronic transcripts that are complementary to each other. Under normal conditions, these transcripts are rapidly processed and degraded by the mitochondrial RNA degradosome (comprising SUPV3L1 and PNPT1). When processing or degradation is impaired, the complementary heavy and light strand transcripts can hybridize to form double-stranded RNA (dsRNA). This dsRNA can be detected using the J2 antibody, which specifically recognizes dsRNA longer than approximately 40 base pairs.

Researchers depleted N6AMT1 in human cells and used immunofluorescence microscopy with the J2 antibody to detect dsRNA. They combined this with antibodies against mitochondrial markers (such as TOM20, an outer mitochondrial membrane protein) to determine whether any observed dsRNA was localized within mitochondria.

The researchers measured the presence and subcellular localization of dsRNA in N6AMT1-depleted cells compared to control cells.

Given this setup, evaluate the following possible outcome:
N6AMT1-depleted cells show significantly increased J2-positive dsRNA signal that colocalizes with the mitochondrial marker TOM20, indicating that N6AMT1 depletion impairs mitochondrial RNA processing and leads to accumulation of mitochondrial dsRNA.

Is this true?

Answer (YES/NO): YES